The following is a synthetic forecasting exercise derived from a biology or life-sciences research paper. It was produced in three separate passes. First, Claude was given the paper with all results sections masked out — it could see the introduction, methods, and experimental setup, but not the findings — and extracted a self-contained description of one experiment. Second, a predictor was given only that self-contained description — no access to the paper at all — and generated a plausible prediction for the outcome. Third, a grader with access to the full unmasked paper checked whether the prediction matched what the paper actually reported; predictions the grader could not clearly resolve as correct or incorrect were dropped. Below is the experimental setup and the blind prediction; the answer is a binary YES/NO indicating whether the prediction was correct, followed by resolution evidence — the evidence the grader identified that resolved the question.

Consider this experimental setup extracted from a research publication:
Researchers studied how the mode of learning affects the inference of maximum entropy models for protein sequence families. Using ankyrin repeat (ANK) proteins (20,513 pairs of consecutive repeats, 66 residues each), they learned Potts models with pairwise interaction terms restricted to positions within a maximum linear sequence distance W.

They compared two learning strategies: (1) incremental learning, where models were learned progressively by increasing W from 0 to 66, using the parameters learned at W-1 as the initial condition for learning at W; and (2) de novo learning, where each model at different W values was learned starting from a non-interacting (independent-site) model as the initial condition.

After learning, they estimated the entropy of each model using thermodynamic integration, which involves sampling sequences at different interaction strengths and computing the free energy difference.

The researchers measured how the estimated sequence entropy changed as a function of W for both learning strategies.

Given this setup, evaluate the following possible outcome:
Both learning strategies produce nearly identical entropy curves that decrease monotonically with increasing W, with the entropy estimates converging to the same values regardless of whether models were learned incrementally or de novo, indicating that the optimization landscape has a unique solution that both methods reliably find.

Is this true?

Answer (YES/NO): NO